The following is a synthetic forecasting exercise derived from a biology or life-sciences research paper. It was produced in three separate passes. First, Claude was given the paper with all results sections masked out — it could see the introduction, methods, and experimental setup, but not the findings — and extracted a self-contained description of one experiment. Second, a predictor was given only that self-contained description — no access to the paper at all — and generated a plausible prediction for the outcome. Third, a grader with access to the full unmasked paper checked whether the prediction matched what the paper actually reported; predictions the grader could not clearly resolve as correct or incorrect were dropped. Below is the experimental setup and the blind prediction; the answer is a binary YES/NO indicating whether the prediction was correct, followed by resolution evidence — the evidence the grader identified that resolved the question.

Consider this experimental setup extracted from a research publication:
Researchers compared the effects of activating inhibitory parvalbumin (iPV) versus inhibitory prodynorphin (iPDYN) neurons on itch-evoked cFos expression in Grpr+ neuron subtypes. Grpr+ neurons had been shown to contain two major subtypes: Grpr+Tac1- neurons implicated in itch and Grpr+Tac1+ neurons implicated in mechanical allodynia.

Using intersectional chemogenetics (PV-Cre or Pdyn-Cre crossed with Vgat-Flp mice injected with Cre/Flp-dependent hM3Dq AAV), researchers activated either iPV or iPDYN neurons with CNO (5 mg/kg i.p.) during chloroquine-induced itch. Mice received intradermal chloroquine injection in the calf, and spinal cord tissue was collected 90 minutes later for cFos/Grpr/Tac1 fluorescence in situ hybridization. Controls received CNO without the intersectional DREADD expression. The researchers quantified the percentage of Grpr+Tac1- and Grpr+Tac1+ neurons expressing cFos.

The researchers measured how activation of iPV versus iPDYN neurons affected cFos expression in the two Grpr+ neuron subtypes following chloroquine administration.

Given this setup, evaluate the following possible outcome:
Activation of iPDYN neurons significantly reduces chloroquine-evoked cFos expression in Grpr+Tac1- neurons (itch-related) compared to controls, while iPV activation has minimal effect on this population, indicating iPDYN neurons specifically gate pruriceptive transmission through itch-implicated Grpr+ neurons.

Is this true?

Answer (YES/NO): YES